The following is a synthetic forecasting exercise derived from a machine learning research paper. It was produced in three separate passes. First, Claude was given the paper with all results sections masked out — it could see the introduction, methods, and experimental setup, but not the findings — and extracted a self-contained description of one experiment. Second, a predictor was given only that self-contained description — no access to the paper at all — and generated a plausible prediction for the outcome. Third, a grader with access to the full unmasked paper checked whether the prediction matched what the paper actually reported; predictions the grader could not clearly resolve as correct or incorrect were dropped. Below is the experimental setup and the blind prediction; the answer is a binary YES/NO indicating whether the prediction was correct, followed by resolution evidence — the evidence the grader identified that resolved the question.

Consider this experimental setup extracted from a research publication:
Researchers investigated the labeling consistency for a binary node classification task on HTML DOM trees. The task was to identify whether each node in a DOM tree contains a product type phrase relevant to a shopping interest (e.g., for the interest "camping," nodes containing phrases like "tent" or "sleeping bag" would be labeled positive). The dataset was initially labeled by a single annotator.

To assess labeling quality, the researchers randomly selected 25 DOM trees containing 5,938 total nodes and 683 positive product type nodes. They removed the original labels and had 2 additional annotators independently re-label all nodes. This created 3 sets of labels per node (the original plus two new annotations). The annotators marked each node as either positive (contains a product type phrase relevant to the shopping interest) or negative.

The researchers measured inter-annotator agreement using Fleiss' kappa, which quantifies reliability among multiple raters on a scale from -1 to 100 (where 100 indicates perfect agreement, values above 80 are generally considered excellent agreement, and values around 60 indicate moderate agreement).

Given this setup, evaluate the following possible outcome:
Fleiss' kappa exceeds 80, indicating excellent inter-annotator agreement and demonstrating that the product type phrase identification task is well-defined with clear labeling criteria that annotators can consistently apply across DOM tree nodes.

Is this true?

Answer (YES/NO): YES